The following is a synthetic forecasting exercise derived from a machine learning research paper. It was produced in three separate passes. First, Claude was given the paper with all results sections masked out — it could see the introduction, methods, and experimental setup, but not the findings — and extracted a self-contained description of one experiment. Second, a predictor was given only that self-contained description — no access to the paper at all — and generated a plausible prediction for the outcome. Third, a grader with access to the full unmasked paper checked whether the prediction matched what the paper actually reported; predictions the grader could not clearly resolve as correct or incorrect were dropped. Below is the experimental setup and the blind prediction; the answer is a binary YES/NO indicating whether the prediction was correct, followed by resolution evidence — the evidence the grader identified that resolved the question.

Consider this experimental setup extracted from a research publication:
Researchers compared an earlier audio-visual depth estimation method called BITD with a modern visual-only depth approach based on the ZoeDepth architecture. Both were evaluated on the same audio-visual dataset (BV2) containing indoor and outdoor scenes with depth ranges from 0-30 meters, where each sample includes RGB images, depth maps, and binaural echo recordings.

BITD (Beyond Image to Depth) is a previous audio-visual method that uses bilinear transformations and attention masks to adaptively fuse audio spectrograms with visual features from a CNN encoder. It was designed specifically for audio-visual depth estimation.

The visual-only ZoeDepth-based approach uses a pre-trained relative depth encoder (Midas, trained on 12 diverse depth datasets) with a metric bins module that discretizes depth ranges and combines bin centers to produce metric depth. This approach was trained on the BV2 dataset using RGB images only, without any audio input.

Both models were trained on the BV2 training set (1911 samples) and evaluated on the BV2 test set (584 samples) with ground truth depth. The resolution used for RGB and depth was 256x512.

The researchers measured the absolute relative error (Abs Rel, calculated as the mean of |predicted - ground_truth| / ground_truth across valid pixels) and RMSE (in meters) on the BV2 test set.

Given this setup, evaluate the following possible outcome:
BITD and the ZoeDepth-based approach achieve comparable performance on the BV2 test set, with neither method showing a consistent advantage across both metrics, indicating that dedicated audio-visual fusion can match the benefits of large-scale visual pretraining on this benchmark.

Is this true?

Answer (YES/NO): NO